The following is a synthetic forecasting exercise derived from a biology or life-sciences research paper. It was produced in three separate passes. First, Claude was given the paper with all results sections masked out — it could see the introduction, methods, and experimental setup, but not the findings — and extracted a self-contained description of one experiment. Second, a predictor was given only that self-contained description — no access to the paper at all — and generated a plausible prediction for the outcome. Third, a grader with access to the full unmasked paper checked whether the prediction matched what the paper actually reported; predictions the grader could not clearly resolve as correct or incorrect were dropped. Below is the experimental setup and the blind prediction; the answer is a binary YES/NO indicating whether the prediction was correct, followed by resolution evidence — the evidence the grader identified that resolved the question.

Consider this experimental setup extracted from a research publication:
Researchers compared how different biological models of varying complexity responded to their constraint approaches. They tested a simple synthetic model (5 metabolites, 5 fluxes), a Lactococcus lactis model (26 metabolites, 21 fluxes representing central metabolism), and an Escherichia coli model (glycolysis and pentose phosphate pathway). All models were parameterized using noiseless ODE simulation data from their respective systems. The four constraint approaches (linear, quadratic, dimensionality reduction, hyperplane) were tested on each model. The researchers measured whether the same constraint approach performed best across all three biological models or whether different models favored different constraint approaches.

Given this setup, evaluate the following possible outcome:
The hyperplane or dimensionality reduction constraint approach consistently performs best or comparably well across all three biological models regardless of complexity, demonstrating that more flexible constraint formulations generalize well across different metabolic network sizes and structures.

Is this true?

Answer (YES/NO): NO